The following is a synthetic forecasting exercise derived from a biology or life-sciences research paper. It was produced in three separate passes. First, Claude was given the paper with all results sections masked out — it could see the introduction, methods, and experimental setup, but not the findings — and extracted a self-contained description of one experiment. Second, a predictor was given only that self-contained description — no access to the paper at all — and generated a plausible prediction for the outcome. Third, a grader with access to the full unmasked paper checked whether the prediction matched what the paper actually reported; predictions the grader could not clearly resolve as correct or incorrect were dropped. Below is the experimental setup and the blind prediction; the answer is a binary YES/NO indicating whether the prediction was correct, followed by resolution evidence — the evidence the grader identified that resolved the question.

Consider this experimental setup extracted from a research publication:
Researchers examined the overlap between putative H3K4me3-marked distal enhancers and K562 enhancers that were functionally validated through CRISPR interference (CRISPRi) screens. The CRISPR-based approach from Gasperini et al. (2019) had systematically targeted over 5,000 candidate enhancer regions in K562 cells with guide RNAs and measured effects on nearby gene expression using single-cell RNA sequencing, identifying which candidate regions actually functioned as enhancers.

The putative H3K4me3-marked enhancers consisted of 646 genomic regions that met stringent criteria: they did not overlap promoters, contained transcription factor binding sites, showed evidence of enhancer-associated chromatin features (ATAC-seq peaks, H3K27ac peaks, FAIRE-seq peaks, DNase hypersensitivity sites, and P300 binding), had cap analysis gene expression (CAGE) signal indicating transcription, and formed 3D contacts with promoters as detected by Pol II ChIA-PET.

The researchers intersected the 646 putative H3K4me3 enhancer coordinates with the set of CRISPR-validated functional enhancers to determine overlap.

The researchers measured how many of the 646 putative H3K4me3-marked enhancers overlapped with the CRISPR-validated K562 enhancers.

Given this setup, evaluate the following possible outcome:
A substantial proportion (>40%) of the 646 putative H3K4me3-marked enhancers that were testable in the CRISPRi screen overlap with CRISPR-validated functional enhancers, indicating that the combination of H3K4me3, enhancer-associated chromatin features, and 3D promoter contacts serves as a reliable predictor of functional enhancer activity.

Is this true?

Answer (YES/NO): NO